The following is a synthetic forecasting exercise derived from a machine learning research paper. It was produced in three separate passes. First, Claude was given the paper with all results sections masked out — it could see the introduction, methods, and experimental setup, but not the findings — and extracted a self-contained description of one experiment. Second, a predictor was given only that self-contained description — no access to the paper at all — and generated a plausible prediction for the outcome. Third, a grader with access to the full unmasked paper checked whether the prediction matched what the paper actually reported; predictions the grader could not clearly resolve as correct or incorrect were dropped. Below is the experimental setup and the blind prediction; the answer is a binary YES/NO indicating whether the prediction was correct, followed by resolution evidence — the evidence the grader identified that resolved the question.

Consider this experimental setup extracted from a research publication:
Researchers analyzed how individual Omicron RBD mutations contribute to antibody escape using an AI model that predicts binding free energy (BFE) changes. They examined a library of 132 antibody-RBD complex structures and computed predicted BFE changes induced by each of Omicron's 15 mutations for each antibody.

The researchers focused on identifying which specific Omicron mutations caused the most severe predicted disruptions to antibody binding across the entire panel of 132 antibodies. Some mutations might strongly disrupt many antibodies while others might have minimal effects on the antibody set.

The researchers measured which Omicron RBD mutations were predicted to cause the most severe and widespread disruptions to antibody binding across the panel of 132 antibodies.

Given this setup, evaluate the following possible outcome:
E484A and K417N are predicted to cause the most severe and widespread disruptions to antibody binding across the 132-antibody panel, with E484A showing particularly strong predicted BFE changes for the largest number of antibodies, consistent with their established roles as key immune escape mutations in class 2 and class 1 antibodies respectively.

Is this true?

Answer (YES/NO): NO